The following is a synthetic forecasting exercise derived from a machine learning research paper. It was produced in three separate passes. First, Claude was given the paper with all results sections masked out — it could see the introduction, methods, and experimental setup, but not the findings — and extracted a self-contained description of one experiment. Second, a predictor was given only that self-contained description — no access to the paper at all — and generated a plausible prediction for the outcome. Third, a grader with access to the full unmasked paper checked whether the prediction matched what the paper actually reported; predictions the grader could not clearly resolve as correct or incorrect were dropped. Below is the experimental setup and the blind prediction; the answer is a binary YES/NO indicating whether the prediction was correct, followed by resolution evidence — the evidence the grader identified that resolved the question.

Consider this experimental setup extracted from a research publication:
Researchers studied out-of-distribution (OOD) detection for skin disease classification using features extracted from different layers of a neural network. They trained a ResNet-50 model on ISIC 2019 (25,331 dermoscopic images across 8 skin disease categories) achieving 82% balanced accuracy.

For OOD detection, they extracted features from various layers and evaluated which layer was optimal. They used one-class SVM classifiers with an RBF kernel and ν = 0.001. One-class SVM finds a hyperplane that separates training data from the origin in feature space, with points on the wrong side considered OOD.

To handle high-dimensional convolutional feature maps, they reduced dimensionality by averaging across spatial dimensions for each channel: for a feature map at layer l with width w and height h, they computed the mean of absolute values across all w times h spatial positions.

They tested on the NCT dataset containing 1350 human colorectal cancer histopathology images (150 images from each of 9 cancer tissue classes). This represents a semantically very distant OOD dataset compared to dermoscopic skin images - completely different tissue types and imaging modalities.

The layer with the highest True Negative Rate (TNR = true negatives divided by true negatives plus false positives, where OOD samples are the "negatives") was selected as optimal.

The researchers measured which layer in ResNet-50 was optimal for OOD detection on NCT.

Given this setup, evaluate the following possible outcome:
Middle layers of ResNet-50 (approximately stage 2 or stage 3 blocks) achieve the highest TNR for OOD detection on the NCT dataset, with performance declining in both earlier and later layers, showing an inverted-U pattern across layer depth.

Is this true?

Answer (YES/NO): NO